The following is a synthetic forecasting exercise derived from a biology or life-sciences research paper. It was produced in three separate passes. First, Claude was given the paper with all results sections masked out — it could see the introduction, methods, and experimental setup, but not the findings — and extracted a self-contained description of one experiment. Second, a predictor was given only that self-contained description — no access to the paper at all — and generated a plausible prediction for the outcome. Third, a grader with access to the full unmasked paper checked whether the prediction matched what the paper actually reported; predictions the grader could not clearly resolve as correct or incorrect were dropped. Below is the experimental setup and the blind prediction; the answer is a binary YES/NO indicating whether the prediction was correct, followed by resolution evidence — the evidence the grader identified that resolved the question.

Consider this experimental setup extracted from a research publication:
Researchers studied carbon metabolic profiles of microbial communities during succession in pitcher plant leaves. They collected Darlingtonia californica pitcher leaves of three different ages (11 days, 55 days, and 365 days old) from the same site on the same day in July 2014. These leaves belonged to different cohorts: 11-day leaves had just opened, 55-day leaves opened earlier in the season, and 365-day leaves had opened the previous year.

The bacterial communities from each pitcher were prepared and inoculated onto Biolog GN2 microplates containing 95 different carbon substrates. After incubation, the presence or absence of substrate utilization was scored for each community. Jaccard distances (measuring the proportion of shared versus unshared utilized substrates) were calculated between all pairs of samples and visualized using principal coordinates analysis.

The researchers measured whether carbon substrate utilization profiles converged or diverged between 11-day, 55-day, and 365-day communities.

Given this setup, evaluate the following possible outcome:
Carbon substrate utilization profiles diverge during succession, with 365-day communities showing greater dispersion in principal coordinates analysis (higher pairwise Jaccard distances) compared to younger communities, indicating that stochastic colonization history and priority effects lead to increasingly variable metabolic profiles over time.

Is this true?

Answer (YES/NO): NO